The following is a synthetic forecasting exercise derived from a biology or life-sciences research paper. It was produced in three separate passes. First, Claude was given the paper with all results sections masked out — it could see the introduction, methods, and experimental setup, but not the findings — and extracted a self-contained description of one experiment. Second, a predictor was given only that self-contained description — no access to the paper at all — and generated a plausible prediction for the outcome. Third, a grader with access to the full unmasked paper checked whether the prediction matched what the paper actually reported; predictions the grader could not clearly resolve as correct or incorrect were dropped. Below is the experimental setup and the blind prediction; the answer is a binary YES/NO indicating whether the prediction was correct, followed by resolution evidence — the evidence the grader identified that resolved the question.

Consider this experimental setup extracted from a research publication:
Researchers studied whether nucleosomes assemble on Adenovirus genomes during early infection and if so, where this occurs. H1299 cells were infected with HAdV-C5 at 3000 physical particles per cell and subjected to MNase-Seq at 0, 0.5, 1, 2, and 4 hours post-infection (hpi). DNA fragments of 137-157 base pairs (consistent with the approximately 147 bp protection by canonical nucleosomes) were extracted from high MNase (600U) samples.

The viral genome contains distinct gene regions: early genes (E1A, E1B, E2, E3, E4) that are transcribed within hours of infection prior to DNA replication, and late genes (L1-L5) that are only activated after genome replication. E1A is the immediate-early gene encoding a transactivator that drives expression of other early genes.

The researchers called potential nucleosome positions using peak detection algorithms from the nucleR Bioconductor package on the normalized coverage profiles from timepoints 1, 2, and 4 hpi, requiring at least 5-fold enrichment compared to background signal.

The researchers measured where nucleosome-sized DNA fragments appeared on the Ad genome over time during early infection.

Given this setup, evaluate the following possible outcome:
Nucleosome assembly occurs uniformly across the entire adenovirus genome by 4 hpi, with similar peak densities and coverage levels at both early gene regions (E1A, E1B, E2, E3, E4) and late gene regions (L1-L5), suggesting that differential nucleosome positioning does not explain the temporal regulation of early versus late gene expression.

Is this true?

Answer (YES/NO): NO